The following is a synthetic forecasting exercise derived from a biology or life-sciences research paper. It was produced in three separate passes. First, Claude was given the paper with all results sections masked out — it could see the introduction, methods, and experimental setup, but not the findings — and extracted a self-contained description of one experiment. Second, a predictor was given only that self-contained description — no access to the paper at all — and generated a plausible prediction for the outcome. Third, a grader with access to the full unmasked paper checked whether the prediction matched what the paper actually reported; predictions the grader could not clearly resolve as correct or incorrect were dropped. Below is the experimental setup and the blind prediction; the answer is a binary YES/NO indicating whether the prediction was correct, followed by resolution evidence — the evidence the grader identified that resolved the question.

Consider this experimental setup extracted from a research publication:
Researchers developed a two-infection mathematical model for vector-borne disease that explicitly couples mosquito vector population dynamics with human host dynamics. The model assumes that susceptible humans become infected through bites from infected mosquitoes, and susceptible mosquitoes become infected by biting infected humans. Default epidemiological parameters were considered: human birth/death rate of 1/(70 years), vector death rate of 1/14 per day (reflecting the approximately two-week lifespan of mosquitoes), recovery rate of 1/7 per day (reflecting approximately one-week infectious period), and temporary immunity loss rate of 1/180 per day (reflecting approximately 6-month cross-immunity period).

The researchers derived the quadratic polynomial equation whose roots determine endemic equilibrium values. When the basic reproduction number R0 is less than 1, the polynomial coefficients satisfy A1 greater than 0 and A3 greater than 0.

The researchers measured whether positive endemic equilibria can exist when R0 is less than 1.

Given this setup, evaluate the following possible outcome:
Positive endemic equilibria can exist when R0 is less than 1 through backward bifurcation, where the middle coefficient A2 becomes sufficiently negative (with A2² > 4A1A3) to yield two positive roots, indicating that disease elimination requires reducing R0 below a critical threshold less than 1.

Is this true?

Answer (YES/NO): YES